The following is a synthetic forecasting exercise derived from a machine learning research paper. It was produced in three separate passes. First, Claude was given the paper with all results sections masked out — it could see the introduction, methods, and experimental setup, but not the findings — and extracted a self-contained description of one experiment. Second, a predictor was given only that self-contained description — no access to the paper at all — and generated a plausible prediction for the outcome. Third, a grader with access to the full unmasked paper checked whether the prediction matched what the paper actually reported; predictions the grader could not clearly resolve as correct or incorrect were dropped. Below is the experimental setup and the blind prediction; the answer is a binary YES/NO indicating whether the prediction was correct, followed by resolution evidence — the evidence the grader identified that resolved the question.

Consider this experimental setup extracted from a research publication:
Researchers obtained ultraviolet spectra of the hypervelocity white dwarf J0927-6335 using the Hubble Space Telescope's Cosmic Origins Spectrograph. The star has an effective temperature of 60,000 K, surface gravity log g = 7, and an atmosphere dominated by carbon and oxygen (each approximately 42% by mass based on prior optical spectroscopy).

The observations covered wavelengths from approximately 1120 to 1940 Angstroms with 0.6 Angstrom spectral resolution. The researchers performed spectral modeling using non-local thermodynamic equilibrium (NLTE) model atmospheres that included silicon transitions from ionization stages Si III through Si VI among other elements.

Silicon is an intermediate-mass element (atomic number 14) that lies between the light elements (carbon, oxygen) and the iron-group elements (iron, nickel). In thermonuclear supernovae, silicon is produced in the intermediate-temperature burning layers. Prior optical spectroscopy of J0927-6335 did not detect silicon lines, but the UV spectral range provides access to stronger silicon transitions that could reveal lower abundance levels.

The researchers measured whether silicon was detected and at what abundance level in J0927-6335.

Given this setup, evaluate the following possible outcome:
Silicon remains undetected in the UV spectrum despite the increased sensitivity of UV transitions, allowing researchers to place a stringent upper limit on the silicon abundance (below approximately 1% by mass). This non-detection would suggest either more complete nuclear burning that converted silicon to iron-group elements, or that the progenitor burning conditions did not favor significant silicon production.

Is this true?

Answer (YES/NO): NO